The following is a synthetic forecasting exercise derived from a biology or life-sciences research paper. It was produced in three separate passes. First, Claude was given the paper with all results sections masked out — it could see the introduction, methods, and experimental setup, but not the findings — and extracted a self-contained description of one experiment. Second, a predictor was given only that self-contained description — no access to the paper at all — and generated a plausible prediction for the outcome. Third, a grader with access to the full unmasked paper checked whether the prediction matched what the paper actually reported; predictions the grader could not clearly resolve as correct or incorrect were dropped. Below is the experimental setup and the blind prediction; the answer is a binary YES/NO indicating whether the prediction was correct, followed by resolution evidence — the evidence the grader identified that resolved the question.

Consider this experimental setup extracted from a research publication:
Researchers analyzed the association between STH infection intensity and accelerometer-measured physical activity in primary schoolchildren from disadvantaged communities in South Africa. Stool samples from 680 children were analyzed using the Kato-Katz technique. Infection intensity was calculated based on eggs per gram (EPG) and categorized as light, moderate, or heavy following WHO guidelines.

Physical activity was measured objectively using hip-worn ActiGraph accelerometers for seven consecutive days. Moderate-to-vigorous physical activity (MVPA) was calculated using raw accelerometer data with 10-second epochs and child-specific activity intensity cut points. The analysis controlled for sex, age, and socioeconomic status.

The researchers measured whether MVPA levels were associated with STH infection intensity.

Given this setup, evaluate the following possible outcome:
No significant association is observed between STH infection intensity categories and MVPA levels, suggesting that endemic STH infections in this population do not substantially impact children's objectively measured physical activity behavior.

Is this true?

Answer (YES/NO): NO